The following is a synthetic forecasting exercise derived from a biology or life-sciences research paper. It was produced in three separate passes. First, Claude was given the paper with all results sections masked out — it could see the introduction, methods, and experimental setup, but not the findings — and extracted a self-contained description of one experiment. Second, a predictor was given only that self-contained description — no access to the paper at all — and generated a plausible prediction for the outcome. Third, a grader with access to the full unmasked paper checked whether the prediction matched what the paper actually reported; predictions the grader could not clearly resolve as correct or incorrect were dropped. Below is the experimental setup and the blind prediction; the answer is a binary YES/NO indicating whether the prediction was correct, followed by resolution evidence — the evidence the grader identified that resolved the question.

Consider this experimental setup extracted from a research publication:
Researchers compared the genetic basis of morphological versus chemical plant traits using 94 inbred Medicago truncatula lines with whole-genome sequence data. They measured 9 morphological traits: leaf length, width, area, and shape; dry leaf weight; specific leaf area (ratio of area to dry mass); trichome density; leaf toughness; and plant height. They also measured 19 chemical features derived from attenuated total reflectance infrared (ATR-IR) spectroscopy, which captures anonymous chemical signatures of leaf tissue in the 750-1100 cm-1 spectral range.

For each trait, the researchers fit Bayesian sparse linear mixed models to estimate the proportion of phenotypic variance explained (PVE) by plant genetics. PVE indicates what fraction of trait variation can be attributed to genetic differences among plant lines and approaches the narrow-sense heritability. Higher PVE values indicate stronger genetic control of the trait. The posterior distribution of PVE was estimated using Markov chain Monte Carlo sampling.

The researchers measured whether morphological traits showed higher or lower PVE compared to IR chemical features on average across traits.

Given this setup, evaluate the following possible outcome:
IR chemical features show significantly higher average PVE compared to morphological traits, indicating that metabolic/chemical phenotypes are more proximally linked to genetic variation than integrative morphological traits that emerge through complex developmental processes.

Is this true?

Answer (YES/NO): NO